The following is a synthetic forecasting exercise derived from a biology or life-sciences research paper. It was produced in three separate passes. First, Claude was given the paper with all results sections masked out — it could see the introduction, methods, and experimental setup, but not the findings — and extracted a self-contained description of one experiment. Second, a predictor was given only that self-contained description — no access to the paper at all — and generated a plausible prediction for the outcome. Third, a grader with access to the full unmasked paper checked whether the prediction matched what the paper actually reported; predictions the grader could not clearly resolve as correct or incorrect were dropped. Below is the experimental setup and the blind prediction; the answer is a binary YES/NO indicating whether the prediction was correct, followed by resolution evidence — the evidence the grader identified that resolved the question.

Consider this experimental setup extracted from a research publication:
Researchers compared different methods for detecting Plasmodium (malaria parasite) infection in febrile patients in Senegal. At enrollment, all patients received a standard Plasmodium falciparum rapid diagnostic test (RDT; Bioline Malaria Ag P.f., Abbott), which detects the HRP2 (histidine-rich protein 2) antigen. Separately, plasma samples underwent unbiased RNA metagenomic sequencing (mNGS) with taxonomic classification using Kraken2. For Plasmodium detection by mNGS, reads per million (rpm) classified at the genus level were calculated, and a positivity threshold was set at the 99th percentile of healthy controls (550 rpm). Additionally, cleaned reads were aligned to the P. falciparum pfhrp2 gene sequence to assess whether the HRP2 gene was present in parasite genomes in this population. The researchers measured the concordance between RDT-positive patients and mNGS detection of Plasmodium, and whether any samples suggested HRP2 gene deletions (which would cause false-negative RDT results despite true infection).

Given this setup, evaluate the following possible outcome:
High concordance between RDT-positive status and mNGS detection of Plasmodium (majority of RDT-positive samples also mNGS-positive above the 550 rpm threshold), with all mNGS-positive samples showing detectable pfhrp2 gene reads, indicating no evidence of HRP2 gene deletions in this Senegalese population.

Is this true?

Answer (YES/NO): NO